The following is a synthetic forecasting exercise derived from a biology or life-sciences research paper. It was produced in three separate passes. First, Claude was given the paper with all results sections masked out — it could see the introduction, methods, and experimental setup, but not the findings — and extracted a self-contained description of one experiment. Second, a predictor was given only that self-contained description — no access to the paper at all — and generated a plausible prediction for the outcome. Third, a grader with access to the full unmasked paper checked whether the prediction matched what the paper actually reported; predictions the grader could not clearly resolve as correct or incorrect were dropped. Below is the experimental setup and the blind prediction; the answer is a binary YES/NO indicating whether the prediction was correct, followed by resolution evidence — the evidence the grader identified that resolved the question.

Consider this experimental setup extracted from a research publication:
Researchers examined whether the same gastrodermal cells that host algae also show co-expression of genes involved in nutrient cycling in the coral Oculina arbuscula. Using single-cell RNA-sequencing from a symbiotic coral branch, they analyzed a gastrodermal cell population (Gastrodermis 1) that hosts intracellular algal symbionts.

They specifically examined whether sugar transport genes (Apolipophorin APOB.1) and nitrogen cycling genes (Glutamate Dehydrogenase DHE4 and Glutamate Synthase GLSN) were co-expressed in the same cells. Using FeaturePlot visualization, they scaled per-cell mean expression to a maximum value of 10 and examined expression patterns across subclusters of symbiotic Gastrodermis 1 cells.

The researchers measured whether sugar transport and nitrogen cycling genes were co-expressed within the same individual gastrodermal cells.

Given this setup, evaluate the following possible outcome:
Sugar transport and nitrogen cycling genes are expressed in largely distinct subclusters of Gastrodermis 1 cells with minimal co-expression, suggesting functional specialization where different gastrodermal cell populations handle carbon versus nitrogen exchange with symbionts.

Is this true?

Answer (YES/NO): NO